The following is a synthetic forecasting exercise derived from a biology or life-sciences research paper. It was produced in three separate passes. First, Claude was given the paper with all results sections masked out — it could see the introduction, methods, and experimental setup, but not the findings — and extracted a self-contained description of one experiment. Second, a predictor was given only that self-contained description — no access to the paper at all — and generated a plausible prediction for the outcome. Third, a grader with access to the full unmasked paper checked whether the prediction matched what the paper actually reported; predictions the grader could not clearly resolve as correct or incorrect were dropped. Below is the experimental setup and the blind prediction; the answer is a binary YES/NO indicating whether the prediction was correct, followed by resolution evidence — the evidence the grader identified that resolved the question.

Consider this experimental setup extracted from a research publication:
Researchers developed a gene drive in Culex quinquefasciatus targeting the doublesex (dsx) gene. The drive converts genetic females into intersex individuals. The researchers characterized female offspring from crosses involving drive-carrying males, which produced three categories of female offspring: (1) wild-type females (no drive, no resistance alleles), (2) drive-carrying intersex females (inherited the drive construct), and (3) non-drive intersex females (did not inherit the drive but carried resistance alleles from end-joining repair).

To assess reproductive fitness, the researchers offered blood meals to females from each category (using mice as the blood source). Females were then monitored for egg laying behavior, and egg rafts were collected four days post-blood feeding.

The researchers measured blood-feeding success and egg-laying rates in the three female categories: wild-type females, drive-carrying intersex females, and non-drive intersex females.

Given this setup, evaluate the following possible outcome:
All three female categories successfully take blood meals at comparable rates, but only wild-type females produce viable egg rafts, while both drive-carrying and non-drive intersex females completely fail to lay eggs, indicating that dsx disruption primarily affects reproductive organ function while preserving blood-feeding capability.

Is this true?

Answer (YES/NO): NO